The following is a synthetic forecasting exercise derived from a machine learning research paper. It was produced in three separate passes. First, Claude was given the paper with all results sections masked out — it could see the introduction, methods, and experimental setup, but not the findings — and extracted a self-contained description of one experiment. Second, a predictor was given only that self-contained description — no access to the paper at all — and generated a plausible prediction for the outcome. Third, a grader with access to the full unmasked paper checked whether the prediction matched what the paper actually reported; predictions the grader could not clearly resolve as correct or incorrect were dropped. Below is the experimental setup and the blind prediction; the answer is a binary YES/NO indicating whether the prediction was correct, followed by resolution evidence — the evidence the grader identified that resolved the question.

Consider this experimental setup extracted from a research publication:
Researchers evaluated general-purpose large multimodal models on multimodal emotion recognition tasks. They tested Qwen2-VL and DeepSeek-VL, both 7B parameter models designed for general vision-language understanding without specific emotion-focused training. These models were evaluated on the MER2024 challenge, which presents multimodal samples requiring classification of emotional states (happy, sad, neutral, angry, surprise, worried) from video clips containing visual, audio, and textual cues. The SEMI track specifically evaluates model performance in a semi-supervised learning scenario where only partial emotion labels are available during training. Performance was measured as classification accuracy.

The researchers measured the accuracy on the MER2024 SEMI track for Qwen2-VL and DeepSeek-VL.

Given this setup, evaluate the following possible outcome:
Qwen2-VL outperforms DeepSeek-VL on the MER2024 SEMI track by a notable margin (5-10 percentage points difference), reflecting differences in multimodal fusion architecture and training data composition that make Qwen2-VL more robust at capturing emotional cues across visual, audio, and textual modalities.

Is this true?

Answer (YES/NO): NO